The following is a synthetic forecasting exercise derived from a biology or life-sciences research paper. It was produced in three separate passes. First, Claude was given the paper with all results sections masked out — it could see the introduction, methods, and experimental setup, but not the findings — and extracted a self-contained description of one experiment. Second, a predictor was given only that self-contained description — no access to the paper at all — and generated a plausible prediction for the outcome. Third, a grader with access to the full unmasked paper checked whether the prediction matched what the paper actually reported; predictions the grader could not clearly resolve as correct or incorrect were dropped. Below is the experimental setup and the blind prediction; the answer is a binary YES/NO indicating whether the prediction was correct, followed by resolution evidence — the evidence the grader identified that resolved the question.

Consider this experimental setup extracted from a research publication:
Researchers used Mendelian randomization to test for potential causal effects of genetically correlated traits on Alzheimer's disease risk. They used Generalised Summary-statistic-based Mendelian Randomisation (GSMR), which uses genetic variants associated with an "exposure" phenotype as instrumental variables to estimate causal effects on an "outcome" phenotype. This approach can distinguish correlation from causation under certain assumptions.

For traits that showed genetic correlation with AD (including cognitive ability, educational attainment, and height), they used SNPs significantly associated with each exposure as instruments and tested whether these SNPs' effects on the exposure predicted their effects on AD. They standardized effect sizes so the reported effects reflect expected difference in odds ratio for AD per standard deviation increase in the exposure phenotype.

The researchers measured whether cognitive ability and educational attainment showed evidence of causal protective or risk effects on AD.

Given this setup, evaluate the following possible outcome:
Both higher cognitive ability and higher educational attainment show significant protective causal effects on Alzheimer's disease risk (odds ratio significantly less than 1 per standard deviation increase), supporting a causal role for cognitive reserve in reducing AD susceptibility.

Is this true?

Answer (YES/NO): YES